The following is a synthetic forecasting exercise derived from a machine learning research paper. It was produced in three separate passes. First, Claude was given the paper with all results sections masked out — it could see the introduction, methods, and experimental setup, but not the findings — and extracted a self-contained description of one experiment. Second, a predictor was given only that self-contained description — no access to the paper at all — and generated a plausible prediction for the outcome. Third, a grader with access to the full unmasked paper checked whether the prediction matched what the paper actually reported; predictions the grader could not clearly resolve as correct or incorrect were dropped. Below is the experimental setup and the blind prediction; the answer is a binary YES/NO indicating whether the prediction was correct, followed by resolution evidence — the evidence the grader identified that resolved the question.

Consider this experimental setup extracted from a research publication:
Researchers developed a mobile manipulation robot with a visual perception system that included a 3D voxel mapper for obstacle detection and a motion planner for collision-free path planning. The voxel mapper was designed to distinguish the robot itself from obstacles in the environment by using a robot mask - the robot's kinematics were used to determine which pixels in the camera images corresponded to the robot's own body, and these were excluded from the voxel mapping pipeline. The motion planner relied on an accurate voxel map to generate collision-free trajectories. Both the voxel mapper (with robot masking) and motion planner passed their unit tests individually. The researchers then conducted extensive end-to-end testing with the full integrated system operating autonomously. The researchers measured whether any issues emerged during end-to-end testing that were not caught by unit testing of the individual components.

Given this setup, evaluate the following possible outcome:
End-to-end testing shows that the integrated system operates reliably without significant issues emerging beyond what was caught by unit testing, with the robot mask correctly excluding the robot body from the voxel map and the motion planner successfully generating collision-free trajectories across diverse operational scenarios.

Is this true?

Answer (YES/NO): NO